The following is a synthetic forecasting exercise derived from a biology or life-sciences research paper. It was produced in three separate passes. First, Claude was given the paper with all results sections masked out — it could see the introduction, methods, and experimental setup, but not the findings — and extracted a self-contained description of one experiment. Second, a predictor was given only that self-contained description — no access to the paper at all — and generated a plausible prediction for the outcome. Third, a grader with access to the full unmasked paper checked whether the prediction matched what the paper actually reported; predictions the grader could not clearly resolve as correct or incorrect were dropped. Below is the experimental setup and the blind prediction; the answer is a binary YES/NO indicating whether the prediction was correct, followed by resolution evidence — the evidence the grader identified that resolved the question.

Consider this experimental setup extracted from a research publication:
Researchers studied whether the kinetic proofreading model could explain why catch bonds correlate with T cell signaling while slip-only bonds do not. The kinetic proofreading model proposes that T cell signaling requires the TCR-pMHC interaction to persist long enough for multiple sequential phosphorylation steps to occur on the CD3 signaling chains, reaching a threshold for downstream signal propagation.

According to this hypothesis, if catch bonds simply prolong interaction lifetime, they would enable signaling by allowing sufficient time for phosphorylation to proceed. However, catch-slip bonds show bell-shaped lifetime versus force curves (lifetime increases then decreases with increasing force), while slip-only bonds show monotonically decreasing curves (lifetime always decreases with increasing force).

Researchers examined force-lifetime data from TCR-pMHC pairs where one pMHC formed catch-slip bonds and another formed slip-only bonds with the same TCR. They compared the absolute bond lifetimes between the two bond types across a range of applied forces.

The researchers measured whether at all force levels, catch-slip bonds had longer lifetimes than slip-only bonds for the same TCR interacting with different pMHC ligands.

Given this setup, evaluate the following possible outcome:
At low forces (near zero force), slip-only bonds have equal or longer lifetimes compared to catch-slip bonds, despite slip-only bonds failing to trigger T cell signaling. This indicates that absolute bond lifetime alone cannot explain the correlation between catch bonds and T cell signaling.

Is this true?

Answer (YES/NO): YES